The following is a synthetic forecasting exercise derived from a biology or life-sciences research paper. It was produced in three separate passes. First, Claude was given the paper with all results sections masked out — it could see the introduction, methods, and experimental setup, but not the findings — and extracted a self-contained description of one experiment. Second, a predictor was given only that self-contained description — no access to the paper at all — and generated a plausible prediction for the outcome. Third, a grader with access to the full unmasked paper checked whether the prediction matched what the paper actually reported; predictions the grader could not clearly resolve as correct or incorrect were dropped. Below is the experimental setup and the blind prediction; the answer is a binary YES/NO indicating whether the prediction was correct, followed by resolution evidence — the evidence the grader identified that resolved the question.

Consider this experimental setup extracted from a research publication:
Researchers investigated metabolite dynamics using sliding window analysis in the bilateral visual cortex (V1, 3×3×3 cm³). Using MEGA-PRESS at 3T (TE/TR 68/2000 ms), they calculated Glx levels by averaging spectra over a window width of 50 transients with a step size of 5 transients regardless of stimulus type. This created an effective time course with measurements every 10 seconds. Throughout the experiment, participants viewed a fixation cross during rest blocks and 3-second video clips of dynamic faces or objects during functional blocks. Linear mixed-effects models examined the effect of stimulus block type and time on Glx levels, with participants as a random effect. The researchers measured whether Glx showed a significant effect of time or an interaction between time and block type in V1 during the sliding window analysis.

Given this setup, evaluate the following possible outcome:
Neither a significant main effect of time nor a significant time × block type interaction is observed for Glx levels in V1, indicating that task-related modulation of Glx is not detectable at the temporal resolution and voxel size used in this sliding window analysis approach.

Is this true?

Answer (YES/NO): NO